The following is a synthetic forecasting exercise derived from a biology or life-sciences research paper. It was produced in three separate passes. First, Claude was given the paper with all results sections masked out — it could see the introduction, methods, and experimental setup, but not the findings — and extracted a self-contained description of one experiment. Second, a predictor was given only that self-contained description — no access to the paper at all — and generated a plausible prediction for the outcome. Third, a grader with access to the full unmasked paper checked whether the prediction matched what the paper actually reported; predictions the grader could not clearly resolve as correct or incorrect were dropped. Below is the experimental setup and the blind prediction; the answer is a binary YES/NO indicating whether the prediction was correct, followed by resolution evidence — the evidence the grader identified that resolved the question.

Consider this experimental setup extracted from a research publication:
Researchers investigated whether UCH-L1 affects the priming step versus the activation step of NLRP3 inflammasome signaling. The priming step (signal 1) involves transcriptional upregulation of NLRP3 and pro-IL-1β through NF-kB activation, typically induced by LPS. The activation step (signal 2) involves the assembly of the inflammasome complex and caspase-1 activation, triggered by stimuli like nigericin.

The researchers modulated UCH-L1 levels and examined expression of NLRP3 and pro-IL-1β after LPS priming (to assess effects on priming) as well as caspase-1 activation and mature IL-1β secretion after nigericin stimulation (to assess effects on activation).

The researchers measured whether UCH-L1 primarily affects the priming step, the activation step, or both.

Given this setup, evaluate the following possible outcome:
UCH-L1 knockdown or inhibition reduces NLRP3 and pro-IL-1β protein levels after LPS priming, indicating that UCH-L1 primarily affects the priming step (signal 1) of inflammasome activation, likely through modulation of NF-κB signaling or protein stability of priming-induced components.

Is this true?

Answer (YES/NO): NO